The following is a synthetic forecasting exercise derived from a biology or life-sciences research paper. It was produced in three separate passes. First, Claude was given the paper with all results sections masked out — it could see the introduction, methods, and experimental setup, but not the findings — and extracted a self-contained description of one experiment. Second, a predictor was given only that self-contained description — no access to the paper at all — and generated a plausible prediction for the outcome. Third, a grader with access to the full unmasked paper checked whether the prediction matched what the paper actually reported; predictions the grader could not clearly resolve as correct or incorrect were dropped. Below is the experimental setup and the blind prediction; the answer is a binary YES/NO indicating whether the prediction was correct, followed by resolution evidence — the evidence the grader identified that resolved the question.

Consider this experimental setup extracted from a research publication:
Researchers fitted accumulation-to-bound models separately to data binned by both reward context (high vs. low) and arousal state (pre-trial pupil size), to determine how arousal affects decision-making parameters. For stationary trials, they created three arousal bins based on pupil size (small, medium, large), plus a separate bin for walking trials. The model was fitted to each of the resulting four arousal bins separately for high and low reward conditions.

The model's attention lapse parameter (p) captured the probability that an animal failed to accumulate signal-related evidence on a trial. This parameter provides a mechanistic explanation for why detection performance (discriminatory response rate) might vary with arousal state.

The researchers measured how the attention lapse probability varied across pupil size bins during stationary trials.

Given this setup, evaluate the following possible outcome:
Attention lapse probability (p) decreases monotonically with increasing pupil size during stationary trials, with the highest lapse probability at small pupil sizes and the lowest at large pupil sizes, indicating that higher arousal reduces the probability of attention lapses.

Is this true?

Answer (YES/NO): NO